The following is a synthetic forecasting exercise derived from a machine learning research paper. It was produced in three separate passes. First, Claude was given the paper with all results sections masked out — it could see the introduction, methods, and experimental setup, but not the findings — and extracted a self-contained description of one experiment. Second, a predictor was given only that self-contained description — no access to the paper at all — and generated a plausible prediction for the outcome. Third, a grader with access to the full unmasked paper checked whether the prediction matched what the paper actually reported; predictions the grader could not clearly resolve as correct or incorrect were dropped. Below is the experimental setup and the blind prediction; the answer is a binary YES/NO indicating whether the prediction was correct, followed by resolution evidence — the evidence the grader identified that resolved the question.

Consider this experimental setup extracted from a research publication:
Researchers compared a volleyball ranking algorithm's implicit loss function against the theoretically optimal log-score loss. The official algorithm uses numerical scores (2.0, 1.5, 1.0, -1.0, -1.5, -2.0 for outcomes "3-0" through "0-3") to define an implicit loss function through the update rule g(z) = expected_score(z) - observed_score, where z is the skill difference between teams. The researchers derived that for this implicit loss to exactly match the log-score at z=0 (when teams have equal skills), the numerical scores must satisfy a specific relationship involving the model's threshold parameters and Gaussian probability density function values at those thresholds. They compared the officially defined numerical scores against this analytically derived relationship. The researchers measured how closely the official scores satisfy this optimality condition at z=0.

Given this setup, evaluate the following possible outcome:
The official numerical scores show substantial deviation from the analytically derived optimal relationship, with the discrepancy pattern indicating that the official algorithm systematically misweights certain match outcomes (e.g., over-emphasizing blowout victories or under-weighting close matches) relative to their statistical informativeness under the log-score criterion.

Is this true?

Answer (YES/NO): NO